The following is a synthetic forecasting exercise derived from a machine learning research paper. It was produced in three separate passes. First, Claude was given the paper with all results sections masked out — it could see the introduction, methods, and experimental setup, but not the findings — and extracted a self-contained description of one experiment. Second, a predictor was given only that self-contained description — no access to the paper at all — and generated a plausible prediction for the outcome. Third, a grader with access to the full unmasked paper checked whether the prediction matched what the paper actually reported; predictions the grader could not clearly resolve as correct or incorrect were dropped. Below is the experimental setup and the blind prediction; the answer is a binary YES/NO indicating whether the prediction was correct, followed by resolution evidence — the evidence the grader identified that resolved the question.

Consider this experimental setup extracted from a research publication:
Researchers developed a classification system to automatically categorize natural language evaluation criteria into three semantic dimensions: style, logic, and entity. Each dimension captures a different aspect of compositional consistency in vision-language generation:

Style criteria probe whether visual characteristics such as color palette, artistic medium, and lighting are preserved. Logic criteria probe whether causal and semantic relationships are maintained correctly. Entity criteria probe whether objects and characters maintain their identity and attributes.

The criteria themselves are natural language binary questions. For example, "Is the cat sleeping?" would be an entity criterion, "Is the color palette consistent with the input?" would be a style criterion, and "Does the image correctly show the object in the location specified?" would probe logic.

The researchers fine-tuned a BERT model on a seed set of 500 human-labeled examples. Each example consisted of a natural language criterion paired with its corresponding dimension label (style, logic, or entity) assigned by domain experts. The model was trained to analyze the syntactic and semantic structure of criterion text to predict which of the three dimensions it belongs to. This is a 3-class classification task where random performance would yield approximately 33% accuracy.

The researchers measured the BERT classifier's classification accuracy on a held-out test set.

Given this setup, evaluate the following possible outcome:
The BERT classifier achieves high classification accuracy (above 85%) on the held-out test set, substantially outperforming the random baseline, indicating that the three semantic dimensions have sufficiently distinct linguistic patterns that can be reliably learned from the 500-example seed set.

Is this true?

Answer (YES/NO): YES